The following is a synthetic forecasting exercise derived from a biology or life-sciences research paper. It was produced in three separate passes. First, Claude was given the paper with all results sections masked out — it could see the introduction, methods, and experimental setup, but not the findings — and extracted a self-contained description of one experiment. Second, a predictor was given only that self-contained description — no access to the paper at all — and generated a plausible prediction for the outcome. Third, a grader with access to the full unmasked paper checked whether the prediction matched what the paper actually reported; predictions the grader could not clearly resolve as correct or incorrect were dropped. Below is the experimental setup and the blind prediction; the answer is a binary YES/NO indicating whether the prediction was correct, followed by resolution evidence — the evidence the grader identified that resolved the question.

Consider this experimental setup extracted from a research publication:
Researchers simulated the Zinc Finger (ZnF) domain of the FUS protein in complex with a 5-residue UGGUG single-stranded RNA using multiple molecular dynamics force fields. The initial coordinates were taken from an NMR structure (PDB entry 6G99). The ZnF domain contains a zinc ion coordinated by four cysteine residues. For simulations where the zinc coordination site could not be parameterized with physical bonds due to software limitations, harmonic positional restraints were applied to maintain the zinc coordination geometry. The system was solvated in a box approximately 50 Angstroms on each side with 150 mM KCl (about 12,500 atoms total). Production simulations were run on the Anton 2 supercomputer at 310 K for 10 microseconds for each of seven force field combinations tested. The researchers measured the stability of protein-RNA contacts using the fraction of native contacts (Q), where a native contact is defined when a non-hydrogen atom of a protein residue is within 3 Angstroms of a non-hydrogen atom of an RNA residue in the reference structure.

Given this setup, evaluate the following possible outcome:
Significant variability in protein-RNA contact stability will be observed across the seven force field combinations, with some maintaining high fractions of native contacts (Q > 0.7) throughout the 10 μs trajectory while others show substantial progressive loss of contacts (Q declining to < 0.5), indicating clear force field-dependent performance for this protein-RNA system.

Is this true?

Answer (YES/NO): NO